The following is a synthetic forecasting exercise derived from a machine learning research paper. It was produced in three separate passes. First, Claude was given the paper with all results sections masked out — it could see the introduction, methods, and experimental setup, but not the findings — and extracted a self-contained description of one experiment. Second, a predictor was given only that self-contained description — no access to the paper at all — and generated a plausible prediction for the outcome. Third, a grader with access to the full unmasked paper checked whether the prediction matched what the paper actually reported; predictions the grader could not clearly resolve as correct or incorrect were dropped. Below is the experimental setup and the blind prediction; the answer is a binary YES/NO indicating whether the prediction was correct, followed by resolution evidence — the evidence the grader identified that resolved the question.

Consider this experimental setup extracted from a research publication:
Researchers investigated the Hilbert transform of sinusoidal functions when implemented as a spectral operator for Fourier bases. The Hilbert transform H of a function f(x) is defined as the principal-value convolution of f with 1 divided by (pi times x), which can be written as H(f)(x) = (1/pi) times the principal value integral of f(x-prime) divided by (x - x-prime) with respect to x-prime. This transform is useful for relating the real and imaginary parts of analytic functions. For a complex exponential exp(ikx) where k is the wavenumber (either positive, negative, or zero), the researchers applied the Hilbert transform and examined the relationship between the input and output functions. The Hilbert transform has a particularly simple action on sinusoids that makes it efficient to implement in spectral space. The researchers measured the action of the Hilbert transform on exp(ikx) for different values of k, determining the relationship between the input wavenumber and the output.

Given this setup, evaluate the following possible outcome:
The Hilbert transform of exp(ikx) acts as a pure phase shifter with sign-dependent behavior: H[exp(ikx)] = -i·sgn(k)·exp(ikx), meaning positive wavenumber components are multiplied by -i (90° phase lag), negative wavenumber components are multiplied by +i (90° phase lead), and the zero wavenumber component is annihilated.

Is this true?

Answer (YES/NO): YES